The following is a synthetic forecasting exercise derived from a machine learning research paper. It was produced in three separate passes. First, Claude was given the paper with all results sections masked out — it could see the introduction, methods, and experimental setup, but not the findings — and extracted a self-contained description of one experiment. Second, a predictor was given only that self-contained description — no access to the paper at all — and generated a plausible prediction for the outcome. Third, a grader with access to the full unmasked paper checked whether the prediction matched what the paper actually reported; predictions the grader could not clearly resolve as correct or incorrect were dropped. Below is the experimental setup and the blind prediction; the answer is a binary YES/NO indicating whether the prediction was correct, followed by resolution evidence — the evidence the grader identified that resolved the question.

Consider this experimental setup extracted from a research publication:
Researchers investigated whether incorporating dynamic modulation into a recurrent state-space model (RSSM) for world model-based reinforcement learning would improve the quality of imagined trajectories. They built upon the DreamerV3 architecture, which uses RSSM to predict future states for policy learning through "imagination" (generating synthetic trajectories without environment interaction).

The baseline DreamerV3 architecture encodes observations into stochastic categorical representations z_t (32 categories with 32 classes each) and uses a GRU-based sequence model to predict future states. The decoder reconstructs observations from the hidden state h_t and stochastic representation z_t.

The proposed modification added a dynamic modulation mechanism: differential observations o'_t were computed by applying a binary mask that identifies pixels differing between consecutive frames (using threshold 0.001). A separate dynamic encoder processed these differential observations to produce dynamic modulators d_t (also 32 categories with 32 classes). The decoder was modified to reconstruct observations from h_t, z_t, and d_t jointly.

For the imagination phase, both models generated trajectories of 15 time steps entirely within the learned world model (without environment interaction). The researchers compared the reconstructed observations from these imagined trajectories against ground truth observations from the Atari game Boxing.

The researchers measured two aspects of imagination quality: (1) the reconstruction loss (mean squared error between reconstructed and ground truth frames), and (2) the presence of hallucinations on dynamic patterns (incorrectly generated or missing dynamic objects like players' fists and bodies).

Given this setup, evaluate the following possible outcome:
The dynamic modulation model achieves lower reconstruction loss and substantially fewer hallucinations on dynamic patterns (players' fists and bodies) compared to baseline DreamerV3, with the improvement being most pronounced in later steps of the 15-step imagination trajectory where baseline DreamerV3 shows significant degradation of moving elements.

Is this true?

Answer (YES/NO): NO